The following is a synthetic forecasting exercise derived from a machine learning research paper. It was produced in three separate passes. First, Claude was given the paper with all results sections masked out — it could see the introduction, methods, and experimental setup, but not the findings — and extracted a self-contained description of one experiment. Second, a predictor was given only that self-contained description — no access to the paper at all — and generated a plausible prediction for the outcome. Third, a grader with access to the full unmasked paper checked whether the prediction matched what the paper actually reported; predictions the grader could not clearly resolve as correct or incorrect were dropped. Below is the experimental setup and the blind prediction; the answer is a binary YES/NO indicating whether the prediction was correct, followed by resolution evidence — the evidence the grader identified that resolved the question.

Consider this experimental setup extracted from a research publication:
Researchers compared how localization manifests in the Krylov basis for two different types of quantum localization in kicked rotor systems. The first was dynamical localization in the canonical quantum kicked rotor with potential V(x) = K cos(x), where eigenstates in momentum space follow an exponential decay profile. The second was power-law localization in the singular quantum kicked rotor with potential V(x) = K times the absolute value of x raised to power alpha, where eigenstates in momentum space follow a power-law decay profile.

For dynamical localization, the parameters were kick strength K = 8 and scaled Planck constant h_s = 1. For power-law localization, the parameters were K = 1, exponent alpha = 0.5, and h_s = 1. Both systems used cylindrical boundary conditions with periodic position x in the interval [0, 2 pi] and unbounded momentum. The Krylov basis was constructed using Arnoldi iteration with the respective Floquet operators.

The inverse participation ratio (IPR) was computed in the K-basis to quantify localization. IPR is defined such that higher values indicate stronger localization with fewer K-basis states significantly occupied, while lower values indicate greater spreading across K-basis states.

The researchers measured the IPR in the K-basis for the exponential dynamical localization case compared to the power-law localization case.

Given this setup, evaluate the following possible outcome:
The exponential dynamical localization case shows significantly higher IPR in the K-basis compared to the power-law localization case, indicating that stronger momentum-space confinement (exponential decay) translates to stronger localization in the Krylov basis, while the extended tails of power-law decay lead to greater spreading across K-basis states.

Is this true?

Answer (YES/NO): YES